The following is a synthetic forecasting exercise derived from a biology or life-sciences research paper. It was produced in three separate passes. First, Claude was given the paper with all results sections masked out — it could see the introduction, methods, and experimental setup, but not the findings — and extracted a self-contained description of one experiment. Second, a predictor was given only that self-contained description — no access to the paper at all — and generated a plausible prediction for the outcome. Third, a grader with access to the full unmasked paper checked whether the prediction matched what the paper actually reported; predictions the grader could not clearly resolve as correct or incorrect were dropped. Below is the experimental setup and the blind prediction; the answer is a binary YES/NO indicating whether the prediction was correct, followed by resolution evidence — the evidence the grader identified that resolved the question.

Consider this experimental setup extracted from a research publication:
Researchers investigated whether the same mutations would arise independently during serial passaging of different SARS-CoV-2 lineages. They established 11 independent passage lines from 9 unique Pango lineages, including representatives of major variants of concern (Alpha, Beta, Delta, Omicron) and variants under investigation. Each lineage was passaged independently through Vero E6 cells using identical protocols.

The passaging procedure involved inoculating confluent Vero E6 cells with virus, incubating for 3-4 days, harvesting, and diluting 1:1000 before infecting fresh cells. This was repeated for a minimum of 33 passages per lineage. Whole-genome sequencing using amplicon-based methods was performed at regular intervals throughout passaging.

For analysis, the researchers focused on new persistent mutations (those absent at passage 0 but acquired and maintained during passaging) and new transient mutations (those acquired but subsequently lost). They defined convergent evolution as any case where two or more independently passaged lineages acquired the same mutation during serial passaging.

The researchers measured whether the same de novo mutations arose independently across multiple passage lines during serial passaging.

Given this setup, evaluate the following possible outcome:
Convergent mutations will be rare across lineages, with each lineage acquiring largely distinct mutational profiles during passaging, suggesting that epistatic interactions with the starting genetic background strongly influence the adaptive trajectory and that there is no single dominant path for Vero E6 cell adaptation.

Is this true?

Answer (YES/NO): NO